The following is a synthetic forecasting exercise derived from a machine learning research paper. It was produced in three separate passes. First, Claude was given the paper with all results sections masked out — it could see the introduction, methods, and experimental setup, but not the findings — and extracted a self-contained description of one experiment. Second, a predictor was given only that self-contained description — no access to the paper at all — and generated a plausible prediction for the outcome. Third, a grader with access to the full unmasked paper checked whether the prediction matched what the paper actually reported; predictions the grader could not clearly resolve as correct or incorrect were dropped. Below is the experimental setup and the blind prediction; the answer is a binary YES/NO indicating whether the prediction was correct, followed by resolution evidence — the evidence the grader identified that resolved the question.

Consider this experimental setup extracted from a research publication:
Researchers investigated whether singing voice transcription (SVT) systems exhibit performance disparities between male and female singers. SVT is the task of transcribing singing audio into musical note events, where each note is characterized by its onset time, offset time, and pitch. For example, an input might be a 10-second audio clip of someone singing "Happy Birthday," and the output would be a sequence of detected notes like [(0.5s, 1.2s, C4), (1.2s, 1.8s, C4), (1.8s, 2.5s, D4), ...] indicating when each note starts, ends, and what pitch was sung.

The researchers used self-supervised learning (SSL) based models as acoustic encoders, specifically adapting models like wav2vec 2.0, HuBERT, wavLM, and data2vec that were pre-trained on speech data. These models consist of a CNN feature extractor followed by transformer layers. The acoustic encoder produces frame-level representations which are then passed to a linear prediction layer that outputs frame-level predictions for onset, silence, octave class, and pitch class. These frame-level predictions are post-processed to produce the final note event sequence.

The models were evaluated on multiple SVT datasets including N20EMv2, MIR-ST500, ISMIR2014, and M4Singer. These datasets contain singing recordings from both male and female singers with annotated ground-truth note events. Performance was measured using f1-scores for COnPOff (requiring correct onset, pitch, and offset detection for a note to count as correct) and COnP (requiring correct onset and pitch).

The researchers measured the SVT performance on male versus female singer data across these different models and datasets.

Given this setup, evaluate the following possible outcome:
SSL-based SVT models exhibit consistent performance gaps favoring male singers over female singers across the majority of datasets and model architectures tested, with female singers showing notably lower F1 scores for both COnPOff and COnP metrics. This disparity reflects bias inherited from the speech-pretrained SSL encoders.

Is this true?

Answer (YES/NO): NO